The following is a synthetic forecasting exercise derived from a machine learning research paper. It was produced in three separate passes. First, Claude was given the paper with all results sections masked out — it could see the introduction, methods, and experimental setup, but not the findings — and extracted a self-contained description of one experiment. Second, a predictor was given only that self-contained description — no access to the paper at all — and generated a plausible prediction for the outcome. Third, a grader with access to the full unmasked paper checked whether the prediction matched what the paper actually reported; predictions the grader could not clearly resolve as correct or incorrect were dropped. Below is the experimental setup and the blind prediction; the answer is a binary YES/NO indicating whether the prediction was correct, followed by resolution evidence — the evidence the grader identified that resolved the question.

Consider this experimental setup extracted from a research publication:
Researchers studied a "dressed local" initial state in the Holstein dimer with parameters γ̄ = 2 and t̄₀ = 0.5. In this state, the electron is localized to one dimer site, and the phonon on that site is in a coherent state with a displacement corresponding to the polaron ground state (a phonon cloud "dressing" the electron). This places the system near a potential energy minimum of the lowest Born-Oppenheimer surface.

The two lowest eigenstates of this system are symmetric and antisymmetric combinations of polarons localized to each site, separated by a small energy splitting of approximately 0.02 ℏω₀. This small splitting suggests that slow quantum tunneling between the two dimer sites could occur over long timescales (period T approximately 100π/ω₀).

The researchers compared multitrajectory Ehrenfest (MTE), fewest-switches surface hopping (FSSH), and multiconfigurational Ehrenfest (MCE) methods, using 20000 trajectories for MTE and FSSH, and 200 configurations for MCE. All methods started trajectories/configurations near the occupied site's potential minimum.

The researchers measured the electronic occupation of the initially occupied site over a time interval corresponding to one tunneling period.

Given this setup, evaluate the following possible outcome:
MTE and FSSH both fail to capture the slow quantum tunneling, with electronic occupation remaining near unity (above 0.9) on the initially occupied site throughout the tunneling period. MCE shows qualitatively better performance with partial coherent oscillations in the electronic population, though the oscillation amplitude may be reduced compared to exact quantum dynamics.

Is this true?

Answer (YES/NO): YES